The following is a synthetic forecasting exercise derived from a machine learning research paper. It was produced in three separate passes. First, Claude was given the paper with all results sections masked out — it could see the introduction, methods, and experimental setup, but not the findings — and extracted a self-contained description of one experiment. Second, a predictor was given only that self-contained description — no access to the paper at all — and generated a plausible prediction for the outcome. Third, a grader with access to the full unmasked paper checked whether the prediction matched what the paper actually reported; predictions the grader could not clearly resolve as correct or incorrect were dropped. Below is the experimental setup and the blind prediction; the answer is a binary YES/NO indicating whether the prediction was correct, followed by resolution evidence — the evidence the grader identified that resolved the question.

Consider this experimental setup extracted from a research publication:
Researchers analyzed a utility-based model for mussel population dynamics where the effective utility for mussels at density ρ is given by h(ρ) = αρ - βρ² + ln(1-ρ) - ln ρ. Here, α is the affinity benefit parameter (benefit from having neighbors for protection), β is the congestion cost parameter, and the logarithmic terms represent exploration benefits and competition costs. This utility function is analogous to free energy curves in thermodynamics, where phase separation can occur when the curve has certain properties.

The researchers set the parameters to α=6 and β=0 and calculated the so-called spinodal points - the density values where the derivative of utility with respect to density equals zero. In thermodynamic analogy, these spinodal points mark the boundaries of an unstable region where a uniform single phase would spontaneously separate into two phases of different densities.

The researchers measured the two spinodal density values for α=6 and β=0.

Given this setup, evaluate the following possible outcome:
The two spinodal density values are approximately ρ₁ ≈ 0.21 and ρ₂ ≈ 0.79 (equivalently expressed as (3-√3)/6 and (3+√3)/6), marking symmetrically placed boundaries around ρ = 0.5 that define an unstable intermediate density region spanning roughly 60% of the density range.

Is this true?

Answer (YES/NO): YES